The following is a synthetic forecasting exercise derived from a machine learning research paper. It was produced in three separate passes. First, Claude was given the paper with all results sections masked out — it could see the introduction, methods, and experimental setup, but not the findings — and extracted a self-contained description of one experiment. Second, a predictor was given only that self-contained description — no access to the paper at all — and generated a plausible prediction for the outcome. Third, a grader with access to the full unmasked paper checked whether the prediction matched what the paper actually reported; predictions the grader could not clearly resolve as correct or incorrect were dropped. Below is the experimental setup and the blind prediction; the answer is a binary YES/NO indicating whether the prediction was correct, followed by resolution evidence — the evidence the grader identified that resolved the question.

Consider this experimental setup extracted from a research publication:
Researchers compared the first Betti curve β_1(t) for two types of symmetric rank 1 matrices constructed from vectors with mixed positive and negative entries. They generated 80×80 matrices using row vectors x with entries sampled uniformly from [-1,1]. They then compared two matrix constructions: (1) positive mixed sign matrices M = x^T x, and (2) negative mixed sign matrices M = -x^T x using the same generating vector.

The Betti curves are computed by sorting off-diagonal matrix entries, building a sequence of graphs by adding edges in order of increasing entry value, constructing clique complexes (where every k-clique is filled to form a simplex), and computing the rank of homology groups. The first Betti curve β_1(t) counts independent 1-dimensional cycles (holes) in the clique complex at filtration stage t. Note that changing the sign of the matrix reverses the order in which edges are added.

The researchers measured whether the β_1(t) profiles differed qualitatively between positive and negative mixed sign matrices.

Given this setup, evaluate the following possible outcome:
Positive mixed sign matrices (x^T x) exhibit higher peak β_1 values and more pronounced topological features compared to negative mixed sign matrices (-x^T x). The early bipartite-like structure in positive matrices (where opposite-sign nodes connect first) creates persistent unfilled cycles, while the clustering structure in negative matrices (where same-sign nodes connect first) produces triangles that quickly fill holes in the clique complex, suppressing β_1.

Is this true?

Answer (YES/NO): YES